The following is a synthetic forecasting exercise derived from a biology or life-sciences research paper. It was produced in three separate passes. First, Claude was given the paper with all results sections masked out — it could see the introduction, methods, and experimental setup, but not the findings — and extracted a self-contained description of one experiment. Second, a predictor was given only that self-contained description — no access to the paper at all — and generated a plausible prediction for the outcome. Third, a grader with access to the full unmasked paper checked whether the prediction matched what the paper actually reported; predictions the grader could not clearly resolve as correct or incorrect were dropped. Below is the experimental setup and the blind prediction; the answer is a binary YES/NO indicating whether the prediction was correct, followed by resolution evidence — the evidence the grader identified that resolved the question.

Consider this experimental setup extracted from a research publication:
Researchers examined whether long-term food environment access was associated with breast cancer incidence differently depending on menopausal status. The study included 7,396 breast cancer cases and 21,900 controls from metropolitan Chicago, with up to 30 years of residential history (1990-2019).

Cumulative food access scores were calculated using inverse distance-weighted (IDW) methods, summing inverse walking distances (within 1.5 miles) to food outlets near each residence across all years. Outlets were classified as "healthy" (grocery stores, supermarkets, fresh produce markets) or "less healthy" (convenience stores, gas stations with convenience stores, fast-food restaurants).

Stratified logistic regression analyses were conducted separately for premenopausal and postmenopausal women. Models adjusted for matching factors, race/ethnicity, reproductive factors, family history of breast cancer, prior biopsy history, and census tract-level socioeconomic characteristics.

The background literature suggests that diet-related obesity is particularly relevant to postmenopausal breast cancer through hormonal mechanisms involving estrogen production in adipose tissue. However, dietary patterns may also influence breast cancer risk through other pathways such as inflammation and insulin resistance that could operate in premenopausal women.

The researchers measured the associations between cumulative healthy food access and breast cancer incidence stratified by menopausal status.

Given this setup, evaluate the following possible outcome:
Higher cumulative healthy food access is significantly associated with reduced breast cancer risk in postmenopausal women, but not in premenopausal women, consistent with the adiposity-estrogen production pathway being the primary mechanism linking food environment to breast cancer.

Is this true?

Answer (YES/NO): NO